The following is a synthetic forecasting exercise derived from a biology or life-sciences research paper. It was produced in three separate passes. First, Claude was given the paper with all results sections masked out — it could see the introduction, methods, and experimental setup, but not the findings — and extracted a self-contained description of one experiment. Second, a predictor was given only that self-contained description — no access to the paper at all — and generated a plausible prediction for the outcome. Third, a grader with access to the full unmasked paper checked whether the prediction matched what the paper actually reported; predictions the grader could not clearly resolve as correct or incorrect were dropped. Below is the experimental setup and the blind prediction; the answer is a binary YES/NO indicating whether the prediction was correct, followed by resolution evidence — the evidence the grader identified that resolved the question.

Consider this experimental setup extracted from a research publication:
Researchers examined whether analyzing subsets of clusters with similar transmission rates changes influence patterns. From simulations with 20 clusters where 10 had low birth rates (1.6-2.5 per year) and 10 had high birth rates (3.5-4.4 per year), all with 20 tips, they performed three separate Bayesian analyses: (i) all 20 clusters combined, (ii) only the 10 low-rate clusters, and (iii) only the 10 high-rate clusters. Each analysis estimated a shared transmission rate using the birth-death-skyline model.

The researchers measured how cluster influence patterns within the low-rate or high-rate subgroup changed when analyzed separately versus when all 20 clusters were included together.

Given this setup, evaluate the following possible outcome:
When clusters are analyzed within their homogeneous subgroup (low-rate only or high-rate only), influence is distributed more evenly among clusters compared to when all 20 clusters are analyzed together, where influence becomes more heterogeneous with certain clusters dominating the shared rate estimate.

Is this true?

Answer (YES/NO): NO